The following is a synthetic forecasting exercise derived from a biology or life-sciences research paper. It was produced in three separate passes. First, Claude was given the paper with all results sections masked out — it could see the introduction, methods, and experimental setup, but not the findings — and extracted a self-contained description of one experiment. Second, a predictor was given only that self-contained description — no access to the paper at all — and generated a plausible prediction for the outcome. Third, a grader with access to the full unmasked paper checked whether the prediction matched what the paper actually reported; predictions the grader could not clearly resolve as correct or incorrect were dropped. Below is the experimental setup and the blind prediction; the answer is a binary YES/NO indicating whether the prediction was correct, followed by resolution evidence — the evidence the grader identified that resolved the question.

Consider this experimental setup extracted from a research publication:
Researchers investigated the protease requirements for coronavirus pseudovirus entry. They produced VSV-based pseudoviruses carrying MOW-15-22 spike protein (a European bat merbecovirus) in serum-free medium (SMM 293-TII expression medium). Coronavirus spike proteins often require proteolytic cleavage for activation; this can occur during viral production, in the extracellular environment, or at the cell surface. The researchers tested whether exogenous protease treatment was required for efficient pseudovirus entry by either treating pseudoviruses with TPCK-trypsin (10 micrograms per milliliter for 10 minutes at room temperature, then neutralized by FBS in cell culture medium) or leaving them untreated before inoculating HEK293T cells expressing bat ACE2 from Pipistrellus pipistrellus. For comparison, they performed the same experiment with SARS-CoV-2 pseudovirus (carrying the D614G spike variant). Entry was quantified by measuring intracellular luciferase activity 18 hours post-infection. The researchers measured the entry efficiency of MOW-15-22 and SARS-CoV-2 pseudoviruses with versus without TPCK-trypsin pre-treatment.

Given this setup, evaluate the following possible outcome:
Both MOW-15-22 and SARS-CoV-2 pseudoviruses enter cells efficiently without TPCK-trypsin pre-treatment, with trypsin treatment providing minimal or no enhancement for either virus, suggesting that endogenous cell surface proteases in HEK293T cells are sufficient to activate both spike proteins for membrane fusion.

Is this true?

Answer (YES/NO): NO